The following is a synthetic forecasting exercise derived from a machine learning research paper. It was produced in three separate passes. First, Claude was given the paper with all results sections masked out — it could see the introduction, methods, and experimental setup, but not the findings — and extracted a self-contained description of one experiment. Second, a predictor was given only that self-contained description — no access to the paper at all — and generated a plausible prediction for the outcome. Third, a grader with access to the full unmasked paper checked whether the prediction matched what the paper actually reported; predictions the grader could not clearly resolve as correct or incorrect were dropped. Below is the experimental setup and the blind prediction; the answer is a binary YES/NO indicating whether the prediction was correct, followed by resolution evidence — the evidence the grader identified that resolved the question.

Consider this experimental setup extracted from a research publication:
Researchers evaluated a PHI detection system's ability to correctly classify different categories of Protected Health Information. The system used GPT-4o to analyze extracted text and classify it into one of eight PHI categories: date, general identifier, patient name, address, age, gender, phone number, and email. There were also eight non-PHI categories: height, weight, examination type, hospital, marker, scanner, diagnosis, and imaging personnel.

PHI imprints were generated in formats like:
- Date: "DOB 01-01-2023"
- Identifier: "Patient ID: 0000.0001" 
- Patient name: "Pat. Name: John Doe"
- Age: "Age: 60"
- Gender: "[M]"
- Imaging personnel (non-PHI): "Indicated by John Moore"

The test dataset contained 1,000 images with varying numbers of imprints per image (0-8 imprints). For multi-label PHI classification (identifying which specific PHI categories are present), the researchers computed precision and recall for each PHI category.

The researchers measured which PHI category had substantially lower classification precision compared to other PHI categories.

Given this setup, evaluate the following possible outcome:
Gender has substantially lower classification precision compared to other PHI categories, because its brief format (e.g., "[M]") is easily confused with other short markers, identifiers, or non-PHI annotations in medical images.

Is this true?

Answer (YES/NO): NO